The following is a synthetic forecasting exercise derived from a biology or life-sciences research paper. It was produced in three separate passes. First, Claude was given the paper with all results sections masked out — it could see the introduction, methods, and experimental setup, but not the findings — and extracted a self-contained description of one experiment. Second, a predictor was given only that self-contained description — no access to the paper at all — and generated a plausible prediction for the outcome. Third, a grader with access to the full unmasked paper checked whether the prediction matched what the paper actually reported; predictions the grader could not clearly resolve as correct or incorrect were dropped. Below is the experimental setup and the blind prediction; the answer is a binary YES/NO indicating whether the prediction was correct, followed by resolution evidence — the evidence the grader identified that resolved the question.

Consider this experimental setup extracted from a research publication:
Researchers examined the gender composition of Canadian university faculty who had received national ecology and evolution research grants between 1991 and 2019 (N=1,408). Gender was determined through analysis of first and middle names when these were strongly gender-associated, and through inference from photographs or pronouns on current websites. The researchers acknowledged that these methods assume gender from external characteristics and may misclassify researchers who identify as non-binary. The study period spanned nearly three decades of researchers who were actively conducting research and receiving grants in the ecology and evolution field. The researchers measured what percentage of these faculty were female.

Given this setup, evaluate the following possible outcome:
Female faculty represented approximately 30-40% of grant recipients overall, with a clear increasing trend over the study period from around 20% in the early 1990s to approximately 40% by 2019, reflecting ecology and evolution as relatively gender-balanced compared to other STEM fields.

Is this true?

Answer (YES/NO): NO